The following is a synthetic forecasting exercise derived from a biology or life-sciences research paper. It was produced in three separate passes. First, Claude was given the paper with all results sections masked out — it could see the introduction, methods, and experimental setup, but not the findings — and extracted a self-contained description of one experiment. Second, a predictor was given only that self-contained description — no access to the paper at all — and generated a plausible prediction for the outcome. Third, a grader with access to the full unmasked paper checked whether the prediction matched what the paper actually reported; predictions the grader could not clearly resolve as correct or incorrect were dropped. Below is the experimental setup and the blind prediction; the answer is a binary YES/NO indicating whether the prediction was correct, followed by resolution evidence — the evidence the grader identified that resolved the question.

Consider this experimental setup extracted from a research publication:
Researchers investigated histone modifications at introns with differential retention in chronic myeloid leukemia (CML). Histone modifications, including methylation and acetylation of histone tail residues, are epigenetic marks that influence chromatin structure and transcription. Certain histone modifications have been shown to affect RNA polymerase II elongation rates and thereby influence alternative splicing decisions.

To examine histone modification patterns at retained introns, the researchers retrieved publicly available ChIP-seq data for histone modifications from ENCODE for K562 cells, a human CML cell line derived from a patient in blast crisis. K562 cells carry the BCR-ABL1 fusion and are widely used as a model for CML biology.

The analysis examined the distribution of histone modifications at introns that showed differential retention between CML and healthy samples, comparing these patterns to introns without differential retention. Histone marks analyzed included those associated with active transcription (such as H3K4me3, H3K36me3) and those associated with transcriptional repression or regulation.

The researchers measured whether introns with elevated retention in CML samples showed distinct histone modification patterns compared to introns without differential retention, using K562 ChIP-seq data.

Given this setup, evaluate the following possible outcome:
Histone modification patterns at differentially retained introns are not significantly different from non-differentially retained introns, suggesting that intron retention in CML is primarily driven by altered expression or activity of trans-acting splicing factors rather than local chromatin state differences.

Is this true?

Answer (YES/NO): NO